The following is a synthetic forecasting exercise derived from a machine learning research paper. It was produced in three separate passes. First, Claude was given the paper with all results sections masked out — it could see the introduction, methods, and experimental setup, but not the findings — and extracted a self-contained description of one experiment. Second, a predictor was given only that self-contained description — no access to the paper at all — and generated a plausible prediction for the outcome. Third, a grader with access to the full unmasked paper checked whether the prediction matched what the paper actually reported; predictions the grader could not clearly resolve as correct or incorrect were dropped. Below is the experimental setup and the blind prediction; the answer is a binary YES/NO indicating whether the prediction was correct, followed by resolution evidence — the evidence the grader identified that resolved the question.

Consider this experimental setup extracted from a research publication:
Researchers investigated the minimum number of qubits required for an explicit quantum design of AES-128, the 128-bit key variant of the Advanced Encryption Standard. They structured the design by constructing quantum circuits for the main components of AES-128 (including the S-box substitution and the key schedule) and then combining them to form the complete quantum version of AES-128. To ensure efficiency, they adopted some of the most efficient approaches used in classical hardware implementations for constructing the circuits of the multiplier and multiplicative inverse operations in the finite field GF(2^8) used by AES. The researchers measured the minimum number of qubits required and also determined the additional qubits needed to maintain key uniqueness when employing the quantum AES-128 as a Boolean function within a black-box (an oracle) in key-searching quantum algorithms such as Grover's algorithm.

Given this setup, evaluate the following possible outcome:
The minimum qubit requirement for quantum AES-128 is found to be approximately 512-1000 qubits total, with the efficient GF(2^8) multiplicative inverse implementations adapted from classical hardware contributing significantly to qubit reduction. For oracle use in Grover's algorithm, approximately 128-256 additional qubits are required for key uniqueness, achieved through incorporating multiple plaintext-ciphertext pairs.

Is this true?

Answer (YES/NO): NO